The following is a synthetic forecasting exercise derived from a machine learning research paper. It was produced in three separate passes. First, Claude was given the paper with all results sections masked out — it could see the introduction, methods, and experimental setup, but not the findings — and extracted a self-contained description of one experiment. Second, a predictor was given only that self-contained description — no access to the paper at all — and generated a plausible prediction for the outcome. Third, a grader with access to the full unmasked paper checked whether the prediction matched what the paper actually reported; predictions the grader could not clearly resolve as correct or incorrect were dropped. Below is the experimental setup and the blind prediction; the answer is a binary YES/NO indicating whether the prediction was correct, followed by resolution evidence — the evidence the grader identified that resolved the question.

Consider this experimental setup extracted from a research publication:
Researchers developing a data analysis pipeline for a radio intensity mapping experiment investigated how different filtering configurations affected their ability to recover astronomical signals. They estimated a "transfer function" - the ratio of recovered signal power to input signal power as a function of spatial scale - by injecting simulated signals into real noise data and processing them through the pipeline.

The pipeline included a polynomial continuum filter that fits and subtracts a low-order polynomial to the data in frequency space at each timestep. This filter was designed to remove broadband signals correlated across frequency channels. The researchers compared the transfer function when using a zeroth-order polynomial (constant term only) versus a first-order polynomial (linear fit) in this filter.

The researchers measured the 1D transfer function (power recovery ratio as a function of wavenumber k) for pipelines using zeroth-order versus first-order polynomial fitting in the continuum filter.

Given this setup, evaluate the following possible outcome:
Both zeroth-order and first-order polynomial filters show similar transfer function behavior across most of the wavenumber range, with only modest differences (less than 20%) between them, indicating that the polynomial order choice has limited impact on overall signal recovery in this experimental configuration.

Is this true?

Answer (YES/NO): NO